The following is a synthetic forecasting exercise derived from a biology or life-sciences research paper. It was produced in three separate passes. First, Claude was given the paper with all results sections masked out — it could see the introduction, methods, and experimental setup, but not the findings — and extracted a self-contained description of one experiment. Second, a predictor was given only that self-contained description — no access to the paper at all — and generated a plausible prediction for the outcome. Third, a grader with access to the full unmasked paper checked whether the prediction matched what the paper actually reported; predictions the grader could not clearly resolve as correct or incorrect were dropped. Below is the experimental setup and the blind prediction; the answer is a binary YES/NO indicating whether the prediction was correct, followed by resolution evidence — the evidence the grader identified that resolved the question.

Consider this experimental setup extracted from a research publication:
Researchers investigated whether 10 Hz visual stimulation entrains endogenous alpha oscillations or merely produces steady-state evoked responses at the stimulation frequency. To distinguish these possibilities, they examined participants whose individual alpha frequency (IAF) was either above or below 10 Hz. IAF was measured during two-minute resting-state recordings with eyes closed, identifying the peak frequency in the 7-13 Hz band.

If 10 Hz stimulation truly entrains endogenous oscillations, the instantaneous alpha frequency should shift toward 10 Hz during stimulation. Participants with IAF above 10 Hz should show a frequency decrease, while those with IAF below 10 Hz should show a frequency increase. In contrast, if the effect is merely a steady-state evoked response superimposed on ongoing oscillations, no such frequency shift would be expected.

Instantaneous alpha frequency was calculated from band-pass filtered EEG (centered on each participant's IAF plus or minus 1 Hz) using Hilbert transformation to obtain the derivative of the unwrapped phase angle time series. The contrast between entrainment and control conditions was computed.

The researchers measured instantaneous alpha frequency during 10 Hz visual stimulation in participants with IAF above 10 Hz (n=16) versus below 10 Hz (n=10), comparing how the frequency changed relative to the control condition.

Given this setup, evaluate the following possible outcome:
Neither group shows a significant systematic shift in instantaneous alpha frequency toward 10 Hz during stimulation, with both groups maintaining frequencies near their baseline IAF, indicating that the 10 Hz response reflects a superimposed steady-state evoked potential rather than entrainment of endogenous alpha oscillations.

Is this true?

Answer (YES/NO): NO